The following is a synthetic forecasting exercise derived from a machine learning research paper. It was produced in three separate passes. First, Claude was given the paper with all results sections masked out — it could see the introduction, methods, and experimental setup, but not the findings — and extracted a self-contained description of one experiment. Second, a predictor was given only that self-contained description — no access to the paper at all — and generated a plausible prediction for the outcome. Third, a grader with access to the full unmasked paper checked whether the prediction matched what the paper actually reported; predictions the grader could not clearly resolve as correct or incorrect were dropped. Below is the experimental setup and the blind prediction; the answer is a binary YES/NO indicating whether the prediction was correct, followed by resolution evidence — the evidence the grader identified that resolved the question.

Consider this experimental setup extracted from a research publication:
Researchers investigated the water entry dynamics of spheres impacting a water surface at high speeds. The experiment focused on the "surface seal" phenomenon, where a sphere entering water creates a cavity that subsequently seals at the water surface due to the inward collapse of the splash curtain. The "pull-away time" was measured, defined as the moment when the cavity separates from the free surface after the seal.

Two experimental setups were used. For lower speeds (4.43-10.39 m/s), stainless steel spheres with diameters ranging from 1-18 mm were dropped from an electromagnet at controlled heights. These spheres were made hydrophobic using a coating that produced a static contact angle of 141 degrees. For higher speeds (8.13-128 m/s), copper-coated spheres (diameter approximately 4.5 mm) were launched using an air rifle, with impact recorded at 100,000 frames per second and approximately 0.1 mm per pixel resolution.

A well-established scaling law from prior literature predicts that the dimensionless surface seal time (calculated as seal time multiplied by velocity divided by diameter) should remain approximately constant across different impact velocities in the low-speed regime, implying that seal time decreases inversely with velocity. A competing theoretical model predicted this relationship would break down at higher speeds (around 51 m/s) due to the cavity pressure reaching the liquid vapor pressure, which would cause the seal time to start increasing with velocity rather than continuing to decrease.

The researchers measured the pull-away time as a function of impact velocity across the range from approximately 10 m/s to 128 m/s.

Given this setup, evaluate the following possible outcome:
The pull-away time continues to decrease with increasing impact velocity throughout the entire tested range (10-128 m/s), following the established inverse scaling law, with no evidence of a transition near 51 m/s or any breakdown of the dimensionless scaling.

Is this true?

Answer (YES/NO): NO